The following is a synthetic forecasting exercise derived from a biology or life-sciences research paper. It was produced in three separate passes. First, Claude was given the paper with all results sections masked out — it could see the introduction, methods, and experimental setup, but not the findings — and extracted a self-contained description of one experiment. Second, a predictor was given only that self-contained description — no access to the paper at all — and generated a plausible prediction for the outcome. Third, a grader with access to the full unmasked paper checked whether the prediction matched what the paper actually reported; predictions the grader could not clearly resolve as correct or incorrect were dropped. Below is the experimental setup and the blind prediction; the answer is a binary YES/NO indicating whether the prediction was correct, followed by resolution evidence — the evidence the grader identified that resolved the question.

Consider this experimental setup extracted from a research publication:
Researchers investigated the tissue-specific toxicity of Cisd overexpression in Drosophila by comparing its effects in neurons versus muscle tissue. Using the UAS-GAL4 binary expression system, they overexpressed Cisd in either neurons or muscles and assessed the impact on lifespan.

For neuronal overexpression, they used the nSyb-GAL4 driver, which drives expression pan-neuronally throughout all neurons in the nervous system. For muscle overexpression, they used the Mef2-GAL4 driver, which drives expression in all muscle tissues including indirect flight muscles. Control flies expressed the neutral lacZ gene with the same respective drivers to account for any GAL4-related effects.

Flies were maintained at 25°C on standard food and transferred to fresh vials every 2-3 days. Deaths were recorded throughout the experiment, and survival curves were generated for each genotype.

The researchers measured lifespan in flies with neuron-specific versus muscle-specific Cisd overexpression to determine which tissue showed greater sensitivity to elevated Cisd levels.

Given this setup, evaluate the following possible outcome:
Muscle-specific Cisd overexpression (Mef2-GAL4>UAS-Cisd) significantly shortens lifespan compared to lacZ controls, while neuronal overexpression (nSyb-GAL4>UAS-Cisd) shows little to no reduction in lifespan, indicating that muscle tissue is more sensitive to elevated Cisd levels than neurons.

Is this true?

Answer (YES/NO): NO